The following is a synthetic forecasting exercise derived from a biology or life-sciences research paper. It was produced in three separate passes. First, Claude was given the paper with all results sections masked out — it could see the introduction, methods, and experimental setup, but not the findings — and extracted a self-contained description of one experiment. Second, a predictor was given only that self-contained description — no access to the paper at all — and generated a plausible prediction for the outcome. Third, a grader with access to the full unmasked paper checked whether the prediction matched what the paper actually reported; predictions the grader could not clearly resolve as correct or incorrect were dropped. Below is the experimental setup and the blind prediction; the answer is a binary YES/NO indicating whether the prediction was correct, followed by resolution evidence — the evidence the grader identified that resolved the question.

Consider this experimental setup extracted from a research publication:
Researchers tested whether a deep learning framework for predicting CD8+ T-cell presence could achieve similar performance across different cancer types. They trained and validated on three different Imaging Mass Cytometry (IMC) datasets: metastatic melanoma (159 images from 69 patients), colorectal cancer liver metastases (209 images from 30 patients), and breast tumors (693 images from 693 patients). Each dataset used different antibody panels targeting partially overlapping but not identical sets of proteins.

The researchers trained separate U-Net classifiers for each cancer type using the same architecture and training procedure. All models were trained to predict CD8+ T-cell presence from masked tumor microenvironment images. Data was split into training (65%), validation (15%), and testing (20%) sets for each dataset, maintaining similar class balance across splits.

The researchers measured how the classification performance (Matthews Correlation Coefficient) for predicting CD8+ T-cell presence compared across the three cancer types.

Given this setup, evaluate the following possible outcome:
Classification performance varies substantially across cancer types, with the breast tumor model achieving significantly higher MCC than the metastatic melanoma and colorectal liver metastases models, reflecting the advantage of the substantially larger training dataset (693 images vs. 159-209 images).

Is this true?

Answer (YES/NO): NO